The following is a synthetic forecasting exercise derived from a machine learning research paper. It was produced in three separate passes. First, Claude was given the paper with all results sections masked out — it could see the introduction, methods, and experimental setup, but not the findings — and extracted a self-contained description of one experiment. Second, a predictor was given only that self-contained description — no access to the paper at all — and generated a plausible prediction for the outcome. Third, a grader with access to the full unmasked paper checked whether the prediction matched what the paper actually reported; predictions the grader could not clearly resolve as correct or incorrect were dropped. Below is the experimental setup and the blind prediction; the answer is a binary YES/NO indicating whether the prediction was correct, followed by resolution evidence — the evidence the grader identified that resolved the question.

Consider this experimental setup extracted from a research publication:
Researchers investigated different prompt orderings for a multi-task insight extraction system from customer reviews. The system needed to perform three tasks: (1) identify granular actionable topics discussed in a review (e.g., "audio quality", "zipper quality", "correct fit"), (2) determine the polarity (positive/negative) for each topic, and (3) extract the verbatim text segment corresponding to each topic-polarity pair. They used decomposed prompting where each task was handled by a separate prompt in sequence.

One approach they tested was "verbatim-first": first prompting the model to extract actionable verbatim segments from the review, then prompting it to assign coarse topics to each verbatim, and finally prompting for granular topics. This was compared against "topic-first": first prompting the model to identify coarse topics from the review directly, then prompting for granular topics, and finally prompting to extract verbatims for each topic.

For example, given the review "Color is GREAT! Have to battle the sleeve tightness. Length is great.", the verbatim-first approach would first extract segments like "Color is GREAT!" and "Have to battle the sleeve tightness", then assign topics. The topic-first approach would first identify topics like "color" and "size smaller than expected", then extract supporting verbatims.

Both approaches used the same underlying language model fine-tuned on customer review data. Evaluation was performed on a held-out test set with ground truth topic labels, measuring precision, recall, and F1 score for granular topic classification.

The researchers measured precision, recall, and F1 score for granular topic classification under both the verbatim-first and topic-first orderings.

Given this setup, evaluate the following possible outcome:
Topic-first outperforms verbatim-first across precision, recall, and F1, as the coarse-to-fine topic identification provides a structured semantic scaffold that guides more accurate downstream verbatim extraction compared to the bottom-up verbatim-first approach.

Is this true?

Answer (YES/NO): YES